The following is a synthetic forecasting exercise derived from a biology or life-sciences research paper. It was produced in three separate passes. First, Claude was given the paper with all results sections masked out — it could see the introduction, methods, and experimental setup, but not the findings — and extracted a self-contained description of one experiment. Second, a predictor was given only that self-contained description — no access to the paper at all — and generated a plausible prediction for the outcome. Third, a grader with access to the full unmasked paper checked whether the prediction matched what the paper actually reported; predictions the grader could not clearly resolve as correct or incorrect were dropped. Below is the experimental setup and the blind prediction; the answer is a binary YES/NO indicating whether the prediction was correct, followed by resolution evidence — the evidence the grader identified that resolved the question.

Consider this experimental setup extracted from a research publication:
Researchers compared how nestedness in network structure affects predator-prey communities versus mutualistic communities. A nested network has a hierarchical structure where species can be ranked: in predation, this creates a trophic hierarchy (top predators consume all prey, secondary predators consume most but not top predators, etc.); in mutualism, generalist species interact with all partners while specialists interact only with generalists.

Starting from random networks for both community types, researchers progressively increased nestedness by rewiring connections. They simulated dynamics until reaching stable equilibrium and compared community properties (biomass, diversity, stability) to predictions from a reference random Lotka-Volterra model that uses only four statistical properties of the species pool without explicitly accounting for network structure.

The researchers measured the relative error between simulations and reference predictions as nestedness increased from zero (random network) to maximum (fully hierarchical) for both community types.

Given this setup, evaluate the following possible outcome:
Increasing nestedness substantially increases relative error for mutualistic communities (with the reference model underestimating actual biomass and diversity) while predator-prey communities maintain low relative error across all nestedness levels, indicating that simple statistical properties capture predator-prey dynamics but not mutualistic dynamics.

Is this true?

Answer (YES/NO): NO